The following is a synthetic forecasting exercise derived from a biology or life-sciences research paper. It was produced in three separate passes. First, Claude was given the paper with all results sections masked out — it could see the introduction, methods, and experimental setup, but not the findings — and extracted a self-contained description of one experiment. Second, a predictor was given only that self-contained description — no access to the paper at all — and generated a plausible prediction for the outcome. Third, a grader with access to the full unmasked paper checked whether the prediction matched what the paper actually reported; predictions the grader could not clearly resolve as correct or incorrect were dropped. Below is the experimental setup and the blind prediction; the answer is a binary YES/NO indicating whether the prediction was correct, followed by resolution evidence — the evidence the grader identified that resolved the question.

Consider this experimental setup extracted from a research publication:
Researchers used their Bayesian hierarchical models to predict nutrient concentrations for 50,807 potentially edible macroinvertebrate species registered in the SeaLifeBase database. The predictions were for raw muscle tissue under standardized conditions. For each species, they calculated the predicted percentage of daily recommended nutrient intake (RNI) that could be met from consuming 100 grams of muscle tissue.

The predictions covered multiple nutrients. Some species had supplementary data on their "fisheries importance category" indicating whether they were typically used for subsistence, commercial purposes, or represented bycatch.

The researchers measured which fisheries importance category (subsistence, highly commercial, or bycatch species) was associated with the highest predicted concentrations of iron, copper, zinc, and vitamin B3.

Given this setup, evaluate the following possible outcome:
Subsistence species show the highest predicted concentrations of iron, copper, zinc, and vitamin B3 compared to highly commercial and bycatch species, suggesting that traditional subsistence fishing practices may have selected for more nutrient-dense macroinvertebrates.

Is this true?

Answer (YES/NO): NO